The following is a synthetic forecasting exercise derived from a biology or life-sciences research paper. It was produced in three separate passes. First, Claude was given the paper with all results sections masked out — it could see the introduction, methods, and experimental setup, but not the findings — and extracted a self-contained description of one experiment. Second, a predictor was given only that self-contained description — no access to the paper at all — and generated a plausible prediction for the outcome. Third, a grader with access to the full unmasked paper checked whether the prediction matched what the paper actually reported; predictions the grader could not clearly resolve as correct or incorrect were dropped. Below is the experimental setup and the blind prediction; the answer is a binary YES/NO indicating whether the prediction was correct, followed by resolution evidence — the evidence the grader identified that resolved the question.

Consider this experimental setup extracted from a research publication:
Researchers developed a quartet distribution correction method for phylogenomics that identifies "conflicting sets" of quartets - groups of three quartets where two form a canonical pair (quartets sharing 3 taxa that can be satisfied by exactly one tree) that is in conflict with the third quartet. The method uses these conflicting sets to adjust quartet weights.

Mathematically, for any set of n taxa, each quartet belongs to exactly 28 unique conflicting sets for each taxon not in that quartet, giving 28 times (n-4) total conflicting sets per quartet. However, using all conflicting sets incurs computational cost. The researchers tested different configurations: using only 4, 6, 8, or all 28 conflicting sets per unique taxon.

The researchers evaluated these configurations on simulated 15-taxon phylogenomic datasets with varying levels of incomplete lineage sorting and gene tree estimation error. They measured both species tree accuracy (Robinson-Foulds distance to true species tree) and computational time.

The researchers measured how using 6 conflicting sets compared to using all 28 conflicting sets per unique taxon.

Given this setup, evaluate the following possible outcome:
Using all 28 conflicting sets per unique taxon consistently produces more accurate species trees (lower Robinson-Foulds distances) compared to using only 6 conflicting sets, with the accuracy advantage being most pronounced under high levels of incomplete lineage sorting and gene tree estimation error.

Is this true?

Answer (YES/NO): NO